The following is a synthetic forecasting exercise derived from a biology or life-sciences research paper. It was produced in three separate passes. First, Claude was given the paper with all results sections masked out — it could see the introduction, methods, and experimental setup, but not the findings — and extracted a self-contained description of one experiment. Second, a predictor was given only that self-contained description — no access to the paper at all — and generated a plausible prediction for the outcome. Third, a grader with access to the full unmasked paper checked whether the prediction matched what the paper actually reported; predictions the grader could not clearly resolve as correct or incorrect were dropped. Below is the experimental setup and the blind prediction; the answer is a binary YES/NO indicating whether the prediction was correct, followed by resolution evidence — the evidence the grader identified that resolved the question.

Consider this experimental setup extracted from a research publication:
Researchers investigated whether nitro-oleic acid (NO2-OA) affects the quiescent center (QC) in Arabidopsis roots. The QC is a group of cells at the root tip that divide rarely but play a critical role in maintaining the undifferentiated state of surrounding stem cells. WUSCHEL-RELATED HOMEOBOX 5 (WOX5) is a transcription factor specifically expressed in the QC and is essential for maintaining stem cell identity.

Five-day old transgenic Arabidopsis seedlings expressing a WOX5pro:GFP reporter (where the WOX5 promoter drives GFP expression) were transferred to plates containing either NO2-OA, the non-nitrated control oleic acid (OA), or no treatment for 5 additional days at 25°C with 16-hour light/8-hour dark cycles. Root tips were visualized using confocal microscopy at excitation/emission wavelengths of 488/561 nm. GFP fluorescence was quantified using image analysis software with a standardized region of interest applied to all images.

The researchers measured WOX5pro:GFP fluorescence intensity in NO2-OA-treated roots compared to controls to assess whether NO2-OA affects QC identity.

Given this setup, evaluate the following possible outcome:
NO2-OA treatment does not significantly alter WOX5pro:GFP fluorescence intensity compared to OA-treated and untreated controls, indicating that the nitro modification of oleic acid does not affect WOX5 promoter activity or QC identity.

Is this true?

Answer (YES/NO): YES